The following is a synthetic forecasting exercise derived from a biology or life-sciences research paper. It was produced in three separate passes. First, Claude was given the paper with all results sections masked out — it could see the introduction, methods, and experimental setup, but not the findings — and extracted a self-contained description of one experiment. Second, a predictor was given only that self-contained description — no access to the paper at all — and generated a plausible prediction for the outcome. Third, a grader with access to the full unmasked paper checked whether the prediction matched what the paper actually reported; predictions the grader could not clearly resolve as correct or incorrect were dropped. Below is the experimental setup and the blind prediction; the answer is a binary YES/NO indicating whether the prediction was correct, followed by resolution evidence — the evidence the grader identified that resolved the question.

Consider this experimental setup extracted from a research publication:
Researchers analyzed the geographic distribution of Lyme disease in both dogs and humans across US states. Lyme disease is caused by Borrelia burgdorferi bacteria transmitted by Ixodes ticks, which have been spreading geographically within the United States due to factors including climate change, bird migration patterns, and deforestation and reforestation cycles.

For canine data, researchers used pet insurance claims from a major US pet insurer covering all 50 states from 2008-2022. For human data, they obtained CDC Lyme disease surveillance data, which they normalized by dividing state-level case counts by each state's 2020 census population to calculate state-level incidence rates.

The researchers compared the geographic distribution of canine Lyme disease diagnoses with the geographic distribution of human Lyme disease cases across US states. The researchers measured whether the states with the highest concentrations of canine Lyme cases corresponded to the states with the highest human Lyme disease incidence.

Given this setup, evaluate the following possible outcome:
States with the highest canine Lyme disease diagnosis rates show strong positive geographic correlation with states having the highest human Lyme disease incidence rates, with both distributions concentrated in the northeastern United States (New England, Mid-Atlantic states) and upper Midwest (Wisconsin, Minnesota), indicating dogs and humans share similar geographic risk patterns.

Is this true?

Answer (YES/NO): YES